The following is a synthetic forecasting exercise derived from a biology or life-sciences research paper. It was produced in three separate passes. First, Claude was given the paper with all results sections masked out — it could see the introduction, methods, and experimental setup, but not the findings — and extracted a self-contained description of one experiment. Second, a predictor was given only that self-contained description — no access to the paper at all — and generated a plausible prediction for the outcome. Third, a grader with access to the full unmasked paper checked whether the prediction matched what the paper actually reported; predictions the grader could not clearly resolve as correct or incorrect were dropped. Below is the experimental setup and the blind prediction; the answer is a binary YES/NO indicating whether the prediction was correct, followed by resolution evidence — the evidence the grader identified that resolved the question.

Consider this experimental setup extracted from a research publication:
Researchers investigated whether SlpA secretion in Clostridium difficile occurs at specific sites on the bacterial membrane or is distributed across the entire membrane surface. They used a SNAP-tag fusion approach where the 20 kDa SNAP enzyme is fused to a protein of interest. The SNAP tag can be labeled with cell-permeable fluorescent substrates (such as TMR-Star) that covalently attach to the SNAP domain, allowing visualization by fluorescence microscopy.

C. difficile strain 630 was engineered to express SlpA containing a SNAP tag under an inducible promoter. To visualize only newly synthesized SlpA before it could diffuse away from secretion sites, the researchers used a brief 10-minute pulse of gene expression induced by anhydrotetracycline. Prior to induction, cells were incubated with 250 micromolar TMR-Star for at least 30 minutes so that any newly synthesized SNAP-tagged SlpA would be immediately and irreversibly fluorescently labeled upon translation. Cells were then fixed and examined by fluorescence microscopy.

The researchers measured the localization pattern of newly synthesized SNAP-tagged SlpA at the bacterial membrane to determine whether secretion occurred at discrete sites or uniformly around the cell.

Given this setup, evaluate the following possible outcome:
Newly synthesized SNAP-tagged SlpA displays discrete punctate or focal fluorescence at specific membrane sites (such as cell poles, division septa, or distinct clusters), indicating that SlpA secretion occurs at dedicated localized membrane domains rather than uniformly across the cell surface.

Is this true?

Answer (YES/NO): NO